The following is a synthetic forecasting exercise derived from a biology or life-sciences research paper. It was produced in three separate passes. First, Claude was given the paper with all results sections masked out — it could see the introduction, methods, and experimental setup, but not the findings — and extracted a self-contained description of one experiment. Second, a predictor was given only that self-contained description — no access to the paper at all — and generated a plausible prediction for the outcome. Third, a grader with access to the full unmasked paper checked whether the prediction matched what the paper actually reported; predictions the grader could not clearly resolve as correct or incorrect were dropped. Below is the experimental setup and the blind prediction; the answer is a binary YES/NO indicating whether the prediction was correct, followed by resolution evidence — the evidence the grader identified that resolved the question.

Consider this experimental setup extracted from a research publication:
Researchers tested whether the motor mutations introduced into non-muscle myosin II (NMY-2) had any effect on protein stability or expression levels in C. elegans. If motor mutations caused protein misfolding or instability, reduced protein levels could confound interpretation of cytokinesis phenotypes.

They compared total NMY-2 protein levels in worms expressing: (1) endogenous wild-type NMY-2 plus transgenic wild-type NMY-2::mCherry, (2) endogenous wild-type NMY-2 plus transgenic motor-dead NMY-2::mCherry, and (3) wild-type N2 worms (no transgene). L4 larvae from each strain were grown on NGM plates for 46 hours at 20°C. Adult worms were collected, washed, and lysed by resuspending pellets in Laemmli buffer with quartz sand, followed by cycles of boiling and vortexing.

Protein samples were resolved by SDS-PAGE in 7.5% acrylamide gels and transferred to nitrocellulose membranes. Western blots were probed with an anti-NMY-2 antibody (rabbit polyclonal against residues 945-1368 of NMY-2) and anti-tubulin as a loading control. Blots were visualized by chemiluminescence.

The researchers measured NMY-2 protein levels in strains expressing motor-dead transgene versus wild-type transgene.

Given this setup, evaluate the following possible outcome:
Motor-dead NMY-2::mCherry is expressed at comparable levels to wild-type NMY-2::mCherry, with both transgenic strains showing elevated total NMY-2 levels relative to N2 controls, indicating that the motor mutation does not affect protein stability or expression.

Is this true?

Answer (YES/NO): YES